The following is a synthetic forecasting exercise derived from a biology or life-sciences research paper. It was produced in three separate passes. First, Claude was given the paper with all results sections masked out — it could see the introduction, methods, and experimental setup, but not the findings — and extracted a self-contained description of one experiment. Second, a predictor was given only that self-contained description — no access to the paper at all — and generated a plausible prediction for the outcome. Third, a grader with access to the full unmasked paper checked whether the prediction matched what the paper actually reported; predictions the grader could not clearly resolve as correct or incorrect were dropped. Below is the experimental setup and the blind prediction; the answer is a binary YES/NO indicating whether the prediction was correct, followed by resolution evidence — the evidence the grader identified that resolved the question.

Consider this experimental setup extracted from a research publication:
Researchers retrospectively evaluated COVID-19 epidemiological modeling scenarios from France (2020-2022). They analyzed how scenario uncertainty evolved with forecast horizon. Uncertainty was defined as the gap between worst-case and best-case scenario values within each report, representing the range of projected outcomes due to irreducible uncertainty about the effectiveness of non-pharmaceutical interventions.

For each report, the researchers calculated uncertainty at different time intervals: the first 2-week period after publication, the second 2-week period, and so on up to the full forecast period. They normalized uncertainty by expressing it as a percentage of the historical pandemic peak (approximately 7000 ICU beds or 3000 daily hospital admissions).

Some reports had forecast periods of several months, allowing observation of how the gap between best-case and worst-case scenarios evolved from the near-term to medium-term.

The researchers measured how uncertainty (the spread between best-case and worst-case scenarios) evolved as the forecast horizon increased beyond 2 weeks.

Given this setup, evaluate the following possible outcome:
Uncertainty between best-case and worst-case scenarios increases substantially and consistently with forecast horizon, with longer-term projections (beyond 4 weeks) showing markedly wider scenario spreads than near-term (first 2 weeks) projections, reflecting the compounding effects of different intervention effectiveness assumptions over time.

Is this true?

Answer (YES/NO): NO